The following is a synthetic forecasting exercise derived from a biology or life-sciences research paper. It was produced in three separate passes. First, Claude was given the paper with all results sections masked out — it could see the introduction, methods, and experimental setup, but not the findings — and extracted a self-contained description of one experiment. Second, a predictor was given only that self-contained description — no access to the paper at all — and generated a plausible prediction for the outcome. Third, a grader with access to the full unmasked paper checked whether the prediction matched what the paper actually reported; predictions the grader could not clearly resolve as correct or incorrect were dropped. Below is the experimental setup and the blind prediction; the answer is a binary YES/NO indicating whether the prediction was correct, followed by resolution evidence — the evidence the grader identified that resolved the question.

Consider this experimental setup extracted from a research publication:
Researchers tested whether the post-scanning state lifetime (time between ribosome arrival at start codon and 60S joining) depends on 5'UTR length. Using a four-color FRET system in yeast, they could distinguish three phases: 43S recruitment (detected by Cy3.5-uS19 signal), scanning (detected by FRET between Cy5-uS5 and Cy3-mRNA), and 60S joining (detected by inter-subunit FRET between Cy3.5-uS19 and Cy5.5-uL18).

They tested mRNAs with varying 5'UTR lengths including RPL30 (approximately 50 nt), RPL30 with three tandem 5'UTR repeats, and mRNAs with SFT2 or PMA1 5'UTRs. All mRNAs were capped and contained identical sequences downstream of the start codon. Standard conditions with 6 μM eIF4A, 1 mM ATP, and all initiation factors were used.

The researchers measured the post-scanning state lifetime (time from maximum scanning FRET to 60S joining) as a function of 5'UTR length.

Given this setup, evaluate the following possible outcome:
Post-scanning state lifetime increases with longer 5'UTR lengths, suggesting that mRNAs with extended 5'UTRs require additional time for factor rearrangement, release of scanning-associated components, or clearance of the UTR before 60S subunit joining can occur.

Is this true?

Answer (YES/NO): NO